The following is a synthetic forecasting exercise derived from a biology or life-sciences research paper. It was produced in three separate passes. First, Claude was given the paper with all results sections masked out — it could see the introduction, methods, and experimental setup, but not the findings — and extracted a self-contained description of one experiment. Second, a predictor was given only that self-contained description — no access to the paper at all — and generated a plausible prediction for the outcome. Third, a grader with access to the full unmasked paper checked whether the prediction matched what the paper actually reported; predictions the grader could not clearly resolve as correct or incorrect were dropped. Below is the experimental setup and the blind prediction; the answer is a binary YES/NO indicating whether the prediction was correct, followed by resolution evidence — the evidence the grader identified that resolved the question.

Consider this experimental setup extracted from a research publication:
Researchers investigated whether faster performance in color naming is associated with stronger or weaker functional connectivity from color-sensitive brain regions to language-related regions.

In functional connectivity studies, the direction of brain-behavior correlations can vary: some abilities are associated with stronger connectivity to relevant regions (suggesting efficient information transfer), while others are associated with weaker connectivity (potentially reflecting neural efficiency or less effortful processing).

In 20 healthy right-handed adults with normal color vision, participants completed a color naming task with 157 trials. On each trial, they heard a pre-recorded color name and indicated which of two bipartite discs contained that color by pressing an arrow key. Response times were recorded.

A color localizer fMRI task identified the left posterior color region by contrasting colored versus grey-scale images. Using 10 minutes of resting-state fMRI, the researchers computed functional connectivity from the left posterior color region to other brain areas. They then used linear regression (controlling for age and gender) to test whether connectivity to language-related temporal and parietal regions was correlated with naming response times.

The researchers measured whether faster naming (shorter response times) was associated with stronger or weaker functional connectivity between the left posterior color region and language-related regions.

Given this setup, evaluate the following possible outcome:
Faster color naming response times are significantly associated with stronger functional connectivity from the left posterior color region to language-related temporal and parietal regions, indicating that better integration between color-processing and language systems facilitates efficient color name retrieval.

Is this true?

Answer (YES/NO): YES